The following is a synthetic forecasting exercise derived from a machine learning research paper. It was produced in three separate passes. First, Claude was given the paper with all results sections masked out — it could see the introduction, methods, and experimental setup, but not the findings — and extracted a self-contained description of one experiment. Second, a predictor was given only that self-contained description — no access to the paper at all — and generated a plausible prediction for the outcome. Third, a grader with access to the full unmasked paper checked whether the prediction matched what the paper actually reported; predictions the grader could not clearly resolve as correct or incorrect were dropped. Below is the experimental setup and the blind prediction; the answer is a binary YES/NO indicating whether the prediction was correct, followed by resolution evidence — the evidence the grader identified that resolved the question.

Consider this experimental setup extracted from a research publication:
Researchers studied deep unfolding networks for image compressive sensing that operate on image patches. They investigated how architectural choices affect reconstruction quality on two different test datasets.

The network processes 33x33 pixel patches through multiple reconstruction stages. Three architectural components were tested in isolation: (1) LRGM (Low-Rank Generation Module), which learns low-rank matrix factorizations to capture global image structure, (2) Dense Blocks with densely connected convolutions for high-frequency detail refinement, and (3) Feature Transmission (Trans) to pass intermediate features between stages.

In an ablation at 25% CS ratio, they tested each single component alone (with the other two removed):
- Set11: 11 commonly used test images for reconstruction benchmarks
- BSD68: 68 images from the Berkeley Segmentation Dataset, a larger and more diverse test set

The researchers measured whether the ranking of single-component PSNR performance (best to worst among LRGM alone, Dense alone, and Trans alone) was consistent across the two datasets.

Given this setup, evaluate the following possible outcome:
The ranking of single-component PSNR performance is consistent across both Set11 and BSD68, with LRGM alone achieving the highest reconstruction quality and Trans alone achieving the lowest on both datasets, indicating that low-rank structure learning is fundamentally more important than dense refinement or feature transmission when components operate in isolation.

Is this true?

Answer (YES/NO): NO